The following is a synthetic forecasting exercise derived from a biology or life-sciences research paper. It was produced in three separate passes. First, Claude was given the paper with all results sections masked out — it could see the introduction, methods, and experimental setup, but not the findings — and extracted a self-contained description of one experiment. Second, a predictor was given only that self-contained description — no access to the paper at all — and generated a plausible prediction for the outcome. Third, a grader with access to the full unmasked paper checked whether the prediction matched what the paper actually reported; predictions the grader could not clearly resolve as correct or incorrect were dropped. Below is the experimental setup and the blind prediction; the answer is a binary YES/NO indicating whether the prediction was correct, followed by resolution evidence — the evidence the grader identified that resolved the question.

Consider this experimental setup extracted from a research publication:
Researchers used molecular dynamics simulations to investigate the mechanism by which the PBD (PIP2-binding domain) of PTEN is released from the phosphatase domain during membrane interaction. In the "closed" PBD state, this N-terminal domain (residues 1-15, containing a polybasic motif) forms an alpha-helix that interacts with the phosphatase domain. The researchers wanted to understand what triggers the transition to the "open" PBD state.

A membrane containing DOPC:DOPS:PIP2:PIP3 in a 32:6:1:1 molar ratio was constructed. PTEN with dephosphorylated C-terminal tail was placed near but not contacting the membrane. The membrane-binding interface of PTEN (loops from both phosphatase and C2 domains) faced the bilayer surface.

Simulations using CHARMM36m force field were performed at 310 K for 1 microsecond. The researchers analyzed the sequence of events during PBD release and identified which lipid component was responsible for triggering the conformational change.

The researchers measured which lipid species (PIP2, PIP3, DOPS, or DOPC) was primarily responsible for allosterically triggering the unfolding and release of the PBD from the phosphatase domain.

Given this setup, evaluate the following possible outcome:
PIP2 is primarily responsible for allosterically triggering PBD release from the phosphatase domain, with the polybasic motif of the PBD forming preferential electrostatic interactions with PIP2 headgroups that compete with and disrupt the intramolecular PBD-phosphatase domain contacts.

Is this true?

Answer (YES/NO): NO